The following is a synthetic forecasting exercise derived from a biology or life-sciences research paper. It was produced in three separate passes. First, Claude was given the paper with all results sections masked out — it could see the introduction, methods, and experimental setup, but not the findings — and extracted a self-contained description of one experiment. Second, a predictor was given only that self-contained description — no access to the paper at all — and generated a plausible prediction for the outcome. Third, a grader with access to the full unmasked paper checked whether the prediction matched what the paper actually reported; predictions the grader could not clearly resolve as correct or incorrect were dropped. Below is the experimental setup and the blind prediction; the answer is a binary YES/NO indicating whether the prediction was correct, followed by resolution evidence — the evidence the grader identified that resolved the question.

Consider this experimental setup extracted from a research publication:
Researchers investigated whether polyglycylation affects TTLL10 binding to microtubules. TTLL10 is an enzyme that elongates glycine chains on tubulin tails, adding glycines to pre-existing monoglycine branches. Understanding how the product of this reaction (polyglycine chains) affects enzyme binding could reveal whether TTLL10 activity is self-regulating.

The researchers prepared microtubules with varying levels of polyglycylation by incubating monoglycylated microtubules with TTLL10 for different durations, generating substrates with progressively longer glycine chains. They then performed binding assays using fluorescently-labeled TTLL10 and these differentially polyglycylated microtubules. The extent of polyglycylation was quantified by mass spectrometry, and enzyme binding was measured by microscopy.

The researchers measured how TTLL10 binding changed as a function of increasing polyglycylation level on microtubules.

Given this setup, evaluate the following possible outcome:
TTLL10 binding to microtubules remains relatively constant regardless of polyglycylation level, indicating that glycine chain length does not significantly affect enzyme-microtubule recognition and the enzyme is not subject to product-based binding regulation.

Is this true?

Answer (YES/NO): NO